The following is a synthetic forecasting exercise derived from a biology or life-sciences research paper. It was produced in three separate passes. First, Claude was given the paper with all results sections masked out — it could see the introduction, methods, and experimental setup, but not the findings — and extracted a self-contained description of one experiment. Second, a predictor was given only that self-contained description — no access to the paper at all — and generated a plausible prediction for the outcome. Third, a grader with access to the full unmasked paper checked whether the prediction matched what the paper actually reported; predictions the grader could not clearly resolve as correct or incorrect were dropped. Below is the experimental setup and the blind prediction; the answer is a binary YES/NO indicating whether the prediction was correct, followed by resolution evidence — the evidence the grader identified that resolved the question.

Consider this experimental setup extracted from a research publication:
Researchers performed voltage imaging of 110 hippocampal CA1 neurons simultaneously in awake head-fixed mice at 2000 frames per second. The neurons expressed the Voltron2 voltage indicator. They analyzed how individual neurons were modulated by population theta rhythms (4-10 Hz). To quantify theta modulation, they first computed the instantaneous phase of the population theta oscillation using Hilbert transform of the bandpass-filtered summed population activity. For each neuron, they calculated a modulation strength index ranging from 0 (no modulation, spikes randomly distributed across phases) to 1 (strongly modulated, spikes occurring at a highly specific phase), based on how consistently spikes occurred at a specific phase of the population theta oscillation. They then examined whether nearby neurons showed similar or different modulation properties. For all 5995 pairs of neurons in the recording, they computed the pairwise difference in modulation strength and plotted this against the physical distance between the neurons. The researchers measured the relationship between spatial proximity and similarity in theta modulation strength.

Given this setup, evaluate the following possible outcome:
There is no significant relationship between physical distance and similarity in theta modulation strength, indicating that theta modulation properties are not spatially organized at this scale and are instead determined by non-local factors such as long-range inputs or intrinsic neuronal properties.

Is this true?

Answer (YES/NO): YES